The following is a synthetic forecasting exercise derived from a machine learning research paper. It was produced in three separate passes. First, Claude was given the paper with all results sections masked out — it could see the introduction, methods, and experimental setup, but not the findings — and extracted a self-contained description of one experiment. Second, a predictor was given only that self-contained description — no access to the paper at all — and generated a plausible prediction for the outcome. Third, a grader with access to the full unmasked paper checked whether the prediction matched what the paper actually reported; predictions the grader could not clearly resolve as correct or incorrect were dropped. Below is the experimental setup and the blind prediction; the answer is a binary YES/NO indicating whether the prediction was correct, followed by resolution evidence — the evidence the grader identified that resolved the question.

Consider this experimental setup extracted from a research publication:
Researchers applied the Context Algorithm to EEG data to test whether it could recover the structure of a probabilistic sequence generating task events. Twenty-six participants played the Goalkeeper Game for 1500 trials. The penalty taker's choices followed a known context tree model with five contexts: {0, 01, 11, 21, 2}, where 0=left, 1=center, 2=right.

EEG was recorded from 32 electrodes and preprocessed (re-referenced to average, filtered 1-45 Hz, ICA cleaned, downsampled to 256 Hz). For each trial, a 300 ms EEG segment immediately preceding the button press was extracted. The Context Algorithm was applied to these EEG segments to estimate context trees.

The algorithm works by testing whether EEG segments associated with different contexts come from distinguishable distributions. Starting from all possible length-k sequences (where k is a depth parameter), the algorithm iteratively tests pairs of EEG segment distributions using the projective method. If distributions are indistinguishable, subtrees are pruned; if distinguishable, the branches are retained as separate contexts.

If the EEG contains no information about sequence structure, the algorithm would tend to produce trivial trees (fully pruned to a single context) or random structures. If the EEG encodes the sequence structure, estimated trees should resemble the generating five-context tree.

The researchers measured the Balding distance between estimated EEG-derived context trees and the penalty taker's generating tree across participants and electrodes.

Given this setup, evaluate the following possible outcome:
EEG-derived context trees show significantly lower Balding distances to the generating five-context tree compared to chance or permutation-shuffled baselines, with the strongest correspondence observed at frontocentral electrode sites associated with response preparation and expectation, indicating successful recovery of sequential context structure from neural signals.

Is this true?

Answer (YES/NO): NO